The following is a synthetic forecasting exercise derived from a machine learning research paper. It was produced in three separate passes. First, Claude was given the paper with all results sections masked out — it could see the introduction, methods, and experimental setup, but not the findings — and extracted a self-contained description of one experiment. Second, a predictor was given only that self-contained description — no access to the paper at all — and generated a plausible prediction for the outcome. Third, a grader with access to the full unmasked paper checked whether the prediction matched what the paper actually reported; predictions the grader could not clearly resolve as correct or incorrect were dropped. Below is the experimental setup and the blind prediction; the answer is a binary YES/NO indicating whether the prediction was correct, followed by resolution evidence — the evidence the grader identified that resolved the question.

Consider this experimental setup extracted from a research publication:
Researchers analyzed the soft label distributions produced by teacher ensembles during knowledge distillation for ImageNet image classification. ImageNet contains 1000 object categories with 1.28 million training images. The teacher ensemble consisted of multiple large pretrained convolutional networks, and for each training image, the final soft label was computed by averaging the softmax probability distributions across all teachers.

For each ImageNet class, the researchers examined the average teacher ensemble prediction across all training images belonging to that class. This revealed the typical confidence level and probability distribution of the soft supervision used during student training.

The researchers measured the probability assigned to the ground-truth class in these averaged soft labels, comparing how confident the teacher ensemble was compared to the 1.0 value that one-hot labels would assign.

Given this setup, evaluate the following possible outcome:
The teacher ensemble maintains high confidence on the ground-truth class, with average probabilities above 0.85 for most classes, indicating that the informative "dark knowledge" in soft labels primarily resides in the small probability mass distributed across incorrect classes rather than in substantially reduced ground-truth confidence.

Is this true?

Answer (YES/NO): NO